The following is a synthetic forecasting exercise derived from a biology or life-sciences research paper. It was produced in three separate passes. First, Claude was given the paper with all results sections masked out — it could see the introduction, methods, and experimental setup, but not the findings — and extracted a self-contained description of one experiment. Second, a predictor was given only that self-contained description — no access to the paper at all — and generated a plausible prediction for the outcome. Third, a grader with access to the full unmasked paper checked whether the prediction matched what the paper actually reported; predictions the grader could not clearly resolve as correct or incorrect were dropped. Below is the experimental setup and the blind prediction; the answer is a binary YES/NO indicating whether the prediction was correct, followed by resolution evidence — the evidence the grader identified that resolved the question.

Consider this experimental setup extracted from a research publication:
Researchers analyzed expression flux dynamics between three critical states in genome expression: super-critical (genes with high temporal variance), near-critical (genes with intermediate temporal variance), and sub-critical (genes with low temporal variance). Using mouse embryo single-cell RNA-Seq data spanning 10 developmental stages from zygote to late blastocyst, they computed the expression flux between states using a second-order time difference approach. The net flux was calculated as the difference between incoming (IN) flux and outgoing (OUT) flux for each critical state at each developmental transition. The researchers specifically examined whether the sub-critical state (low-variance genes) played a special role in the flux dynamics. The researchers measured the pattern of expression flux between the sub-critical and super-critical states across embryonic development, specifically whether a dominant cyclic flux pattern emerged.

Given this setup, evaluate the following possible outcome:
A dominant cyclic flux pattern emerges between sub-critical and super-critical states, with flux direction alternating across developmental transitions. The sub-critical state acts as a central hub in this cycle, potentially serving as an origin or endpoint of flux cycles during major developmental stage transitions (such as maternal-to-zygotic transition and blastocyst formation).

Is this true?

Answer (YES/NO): NO